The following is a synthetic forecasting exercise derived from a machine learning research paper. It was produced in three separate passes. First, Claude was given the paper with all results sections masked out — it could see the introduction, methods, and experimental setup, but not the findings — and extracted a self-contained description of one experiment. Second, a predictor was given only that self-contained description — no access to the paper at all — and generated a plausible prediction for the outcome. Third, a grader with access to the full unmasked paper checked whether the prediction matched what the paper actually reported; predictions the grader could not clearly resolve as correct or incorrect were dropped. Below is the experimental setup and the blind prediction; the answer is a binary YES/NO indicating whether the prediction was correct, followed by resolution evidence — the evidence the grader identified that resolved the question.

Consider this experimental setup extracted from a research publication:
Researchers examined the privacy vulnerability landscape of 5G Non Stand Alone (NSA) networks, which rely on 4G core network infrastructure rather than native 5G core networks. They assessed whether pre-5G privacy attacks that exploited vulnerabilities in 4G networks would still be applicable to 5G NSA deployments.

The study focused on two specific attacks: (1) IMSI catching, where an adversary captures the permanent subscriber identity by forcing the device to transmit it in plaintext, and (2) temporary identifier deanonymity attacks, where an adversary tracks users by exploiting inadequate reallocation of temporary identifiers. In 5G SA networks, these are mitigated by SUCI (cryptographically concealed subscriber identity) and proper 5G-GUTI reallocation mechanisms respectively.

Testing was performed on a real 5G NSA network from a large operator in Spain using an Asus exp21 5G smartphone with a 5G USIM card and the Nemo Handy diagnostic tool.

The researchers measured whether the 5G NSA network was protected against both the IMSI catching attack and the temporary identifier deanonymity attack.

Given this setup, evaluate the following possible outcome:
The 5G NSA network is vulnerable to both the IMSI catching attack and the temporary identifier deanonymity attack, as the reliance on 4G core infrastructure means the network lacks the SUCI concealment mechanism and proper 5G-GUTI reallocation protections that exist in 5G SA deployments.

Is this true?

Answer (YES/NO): YES